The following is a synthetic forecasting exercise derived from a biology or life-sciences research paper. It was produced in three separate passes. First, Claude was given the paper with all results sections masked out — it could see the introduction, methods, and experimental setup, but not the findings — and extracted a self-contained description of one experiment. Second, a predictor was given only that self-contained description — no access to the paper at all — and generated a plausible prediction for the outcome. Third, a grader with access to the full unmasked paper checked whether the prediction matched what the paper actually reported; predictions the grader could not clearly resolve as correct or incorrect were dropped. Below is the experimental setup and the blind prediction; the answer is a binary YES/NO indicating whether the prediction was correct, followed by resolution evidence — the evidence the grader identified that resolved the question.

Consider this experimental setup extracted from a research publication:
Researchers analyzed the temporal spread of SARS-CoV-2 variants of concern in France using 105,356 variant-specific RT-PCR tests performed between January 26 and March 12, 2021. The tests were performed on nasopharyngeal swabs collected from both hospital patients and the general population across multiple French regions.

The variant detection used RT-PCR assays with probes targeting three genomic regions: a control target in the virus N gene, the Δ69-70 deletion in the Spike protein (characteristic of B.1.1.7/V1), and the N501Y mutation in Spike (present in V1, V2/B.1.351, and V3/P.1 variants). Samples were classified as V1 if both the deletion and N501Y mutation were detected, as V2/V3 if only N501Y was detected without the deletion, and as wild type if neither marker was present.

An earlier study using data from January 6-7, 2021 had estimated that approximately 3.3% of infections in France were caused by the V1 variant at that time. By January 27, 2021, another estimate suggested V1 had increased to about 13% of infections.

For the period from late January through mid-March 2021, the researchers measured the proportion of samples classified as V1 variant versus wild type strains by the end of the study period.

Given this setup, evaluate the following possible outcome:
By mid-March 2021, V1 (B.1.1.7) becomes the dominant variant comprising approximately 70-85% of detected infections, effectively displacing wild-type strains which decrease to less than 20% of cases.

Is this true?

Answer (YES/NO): YES